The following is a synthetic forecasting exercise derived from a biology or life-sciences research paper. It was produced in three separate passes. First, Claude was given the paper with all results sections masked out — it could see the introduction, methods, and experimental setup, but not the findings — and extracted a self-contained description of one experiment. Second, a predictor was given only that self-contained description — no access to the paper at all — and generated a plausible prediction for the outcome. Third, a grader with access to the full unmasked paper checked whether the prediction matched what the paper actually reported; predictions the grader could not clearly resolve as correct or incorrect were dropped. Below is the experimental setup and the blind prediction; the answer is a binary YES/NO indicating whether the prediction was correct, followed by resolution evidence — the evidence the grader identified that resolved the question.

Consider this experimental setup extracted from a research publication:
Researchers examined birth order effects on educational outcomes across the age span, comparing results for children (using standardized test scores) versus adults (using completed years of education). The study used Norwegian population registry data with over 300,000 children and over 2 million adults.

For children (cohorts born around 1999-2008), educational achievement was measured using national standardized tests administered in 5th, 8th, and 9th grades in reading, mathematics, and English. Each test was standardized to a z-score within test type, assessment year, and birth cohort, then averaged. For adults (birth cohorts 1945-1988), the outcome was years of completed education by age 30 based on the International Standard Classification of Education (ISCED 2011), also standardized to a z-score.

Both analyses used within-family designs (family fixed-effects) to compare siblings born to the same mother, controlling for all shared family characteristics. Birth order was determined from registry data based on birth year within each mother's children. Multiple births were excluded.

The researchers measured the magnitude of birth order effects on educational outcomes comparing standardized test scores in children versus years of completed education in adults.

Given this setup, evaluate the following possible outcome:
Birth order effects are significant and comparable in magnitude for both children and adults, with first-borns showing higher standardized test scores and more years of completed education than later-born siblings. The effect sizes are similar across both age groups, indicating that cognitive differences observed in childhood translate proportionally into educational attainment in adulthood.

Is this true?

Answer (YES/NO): YES